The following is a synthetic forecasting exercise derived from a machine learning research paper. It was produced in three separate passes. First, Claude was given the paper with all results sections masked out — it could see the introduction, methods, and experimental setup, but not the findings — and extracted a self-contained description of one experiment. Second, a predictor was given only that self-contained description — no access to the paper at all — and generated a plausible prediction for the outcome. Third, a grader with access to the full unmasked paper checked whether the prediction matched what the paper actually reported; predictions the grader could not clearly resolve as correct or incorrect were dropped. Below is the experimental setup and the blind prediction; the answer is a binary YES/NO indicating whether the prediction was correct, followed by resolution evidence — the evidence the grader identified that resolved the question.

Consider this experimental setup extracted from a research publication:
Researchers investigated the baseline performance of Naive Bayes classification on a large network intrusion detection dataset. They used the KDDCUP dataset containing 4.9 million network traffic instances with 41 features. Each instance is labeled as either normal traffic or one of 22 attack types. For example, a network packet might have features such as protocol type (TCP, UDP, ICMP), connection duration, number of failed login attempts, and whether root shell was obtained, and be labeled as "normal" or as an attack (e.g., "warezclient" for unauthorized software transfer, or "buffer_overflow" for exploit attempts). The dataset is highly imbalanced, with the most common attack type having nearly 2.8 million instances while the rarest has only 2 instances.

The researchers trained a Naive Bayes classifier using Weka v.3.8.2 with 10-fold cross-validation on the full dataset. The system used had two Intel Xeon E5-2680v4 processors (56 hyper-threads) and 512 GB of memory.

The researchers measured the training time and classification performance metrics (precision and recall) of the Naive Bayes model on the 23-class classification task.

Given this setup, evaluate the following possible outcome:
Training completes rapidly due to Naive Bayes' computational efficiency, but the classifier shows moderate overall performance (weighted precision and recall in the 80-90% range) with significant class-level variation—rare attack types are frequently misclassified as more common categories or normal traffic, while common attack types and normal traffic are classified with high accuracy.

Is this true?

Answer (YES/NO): NO